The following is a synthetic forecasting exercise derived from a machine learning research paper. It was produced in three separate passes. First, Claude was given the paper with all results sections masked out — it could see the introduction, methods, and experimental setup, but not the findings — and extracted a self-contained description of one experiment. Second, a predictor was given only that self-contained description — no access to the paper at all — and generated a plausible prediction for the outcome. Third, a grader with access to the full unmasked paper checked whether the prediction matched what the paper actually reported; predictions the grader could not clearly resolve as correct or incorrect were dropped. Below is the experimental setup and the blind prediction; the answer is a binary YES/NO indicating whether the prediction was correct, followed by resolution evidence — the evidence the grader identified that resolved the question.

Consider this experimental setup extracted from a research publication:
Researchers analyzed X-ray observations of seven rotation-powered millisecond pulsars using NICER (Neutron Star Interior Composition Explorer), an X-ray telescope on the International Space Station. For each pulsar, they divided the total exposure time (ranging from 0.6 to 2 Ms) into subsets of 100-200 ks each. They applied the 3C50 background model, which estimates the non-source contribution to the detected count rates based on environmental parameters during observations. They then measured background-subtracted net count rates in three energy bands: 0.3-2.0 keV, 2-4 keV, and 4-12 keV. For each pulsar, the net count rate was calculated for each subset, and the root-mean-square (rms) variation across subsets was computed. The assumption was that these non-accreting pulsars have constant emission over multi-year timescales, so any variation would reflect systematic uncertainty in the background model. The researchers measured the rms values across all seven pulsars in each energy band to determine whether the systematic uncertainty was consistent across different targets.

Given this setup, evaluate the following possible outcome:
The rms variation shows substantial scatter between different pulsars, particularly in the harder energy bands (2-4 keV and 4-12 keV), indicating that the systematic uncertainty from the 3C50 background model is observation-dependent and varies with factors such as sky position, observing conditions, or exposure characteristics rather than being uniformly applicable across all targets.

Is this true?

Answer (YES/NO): NO